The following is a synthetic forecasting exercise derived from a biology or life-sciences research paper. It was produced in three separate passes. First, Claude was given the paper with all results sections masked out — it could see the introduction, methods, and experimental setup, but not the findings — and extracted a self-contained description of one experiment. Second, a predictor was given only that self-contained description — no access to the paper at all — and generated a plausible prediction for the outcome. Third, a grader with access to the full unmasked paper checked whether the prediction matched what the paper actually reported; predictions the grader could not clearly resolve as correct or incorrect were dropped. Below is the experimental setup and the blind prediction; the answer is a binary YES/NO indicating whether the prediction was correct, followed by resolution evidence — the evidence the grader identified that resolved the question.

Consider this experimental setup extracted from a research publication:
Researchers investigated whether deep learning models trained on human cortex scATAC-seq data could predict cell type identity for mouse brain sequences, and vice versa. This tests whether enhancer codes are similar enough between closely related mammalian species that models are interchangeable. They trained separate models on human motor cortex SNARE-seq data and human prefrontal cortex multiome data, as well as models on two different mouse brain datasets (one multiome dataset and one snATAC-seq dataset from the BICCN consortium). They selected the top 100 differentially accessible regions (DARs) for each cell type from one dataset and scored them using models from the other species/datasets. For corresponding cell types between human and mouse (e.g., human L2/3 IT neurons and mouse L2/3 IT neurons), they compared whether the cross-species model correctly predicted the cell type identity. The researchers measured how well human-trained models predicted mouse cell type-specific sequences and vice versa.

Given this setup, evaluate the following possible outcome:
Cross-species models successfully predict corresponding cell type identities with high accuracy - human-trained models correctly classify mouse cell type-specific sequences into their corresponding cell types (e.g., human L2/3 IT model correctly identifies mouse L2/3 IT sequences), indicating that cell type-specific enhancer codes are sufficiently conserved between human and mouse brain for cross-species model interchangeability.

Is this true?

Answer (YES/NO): YES